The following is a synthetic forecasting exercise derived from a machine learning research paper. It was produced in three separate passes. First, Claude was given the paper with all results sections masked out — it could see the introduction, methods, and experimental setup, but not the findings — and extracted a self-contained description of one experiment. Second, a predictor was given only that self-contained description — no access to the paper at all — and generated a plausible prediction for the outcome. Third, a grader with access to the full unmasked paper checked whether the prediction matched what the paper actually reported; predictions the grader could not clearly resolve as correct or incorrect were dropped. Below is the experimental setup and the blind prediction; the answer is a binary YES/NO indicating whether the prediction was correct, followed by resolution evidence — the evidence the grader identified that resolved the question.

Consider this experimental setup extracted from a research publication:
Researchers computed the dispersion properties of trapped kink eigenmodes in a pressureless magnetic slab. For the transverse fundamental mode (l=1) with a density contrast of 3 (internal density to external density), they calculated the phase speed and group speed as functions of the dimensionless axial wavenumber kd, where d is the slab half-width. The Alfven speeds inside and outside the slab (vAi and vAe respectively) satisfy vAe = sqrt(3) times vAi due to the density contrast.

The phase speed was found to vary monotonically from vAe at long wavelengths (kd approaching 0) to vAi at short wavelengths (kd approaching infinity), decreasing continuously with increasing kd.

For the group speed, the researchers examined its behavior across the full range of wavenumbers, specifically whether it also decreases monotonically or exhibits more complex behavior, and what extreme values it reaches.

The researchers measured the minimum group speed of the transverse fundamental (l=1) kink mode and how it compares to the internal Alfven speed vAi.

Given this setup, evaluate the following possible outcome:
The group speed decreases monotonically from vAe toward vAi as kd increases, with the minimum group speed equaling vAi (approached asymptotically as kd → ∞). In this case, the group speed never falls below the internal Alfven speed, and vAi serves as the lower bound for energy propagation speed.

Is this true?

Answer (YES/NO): NO